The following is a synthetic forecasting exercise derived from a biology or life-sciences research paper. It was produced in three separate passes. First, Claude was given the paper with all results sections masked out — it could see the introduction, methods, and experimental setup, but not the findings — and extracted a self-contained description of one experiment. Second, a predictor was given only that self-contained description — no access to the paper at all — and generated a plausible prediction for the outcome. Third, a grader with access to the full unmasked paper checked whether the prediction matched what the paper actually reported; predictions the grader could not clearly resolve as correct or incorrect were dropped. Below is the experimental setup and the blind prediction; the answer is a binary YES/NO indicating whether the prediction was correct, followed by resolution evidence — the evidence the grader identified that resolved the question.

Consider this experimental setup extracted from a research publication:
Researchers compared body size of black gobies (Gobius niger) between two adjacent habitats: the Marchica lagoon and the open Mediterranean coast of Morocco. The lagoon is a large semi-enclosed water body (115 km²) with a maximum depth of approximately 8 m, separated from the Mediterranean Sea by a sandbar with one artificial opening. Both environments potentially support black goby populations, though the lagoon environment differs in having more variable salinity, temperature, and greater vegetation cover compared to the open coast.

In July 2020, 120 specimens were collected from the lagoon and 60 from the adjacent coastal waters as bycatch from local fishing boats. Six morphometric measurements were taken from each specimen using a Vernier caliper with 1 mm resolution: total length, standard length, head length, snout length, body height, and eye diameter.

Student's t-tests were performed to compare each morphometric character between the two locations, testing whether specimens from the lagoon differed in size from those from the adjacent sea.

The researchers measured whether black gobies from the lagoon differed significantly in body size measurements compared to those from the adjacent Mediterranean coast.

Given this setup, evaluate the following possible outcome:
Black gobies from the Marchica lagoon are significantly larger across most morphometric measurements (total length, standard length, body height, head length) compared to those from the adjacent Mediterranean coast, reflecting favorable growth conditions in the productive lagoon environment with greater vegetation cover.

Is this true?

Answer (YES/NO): NO